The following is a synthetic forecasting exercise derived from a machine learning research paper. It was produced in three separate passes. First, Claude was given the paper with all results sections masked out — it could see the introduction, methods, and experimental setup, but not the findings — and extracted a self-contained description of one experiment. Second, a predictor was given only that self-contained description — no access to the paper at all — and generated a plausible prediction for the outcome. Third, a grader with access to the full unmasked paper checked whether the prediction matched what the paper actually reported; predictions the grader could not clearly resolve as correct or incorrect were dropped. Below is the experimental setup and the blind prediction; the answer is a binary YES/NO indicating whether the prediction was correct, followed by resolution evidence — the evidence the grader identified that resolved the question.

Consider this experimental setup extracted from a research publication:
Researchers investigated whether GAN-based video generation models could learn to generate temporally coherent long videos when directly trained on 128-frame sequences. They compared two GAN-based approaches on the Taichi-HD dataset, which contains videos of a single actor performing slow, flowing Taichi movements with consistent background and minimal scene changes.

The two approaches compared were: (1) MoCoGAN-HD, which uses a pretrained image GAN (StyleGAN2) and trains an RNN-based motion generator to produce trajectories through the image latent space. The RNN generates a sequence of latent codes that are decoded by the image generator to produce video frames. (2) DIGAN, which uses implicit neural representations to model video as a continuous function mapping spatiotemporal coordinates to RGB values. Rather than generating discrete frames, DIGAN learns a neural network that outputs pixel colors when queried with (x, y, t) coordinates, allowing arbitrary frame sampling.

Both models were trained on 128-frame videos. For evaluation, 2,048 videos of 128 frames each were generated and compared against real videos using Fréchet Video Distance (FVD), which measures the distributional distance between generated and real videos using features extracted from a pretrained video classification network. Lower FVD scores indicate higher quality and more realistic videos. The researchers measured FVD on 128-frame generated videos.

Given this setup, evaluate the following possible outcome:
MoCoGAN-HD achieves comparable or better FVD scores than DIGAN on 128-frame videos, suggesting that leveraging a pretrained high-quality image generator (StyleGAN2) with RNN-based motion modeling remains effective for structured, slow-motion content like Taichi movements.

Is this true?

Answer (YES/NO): NO